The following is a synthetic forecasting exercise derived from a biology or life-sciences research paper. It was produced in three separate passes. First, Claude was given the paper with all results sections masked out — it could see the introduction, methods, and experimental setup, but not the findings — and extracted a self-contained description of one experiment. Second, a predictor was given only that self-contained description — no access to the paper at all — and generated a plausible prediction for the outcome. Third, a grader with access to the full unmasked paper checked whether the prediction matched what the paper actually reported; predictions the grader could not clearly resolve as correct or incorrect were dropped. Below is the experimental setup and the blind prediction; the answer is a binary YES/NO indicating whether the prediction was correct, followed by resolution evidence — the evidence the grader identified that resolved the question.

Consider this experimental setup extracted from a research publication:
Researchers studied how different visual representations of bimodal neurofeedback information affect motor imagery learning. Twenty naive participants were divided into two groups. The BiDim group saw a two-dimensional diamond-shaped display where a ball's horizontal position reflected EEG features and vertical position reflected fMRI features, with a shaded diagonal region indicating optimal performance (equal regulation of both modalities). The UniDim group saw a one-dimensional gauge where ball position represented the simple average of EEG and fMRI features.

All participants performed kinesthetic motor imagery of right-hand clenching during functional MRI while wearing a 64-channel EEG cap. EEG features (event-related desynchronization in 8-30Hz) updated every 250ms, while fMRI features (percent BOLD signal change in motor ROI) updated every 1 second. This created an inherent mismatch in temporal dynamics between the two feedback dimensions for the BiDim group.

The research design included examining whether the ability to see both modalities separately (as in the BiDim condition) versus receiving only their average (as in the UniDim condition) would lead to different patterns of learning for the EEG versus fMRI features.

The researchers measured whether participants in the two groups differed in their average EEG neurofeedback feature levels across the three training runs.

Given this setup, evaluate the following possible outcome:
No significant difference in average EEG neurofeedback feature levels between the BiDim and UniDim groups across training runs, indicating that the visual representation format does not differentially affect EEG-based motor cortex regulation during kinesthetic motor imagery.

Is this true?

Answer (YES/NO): YES